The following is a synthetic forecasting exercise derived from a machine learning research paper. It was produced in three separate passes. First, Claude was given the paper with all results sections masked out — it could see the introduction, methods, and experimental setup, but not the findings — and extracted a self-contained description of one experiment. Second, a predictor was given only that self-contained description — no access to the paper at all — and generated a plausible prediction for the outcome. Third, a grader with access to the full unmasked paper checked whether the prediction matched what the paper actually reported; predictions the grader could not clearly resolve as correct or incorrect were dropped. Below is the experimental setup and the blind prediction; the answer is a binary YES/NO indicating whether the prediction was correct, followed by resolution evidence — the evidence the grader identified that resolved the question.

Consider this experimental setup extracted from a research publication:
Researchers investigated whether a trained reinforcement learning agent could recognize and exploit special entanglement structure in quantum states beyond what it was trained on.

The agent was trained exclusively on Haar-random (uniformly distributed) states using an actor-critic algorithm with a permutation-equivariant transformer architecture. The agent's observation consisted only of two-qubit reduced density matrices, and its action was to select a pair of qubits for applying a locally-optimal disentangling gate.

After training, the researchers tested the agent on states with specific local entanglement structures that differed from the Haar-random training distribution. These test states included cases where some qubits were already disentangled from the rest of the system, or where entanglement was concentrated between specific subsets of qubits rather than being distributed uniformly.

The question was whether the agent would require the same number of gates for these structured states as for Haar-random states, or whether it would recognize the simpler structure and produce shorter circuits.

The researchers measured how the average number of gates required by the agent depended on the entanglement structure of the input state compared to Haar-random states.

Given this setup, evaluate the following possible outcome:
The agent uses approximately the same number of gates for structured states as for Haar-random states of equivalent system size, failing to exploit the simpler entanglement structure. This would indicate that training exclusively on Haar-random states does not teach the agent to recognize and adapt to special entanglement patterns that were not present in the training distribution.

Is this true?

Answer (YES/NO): NO